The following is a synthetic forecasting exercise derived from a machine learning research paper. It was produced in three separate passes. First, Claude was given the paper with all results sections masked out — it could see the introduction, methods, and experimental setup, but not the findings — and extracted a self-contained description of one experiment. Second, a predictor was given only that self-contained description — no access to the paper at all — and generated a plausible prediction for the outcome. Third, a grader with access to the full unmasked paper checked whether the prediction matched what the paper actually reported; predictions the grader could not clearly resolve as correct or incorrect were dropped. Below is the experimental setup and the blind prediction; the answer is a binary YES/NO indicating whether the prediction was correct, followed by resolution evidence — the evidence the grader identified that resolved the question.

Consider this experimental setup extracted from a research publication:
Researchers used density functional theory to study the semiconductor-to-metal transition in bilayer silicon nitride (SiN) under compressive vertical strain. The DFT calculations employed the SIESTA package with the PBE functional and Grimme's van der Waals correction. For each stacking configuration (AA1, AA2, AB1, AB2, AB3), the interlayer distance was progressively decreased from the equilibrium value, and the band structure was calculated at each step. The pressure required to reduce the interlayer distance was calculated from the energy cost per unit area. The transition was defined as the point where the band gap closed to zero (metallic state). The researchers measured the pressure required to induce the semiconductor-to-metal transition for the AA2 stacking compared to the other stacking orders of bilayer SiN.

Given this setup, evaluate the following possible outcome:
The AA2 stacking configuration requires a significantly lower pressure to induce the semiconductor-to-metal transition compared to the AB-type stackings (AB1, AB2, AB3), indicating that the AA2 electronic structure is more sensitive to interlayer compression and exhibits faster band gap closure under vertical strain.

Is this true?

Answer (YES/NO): NO